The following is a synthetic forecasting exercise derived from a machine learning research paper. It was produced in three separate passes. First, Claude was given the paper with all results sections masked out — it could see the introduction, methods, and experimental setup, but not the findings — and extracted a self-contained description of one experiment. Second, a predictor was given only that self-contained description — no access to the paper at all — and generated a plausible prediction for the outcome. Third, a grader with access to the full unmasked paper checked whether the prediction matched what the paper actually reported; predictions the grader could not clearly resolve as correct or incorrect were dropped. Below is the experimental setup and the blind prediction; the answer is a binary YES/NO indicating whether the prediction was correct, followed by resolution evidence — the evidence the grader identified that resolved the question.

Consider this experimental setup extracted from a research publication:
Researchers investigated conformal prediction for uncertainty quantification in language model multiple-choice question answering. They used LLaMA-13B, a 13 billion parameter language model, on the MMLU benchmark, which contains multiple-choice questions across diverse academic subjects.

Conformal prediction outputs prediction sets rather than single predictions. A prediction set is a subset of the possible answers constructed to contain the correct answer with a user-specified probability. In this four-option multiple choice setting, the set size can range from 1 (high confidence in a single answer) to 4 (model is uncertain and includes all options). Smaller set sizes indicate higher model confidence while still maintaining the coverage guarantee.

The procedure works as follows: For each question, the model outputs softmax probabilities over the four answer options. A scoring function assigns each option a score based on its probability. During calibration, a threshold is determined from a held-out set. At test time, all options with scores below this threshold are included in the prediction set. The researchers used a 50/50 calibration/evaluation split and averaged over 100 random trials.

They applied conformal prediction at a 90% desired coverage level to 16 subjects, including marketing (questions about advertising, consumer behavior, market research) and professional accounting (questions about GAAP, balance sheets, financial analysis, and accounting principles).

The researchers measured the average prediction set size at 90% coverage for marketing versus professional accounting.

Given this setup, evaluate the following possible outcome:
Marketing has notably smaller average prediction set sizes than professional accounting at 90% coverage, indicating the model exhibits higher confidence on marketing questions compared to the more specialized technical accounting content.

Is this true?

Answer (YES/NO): YES